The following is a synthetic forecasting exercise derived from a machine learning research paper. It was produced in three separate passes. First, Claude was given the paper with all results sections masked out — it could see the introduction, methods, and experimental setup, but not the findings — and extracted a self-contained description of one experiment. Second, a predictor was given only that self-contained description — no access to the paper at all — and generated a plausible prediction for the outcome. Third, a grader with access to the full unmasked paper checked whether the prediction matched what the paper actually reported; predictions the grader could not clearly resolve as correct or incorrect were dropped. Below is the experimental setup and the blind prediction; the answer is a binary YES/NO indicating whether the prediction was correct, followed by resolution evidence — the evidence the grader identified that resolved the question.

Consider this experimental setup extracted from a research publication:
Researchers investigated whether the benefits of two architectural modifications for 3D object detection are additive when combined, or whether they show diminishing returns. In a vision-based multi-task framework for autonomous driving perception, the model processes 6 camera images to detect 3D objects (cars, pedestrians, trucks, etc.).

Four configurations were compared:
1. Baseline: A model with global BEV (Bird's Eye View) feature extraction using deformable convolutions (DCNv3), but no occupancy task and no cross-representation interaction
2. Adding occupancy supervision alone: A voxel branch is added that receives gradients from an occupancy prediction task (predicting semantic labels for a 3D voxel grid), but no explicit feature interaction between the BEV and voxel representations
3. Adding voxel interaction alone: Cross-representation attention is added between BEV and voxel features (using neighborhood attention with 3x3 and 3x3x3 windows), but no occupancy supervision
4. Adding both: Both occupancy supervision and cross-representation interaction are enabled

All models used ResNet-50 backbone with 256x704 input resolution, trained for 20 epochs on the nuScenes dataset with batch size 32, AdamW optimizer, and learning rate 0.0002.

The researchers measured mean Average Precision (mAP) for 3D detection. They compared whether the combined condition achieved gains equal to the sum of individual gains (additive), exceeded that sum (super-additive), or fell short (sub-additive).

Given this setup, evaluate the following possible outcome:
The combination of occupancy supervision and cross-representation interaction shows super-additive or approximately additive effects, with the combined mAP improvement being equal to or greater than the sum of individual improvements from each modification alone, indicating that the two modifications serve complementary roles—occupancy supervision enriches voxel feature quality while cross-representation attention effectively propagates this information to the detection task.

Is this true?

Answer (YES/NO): NO